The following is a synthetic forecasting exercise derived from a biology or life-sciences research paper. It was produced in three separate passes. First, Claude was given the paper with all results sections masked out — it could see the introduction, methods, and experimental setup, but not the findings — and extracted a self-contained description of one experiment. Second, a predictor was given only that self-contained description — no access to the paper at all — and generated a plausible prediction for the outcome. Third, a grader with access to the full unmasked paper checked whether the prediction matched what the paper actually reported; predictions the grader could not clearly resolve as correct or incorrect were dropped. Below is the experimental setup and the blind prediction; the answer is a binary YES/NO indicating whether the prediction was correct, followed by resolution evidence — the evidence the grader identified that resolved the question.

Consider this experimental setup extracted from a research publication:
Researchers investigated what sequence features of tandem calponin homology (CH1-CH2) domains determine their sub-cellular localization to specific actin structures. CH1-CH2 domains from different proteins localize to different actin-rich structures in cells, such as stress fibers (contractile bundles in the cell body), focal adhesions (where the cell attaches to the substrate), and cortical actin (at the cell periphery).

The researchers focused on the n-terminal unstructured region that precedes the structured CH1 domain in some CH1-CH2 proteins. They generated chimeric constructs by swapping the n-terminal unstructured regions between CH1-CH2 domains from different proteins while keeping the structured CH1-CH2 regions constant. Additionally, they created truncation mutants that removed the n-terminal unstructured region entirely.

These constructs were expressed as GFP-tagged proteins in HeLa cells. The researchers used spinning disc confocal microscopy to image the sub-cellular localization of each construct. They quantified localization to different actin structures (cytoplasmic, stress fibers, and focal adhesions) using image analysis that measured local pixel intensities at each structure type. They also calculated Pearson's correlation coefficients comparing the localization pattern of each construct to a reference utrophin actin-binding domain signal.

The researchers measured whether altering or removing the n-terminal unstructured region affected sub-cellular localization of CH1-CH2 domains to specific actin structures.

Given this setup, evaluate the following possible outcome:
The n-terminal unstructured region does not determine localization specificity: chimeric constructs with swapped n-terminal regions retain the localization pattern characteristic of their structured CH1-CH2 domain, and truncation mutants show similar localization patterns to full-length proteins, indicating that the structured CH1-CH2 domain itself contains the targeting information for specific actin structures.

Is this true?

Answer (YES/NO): NO